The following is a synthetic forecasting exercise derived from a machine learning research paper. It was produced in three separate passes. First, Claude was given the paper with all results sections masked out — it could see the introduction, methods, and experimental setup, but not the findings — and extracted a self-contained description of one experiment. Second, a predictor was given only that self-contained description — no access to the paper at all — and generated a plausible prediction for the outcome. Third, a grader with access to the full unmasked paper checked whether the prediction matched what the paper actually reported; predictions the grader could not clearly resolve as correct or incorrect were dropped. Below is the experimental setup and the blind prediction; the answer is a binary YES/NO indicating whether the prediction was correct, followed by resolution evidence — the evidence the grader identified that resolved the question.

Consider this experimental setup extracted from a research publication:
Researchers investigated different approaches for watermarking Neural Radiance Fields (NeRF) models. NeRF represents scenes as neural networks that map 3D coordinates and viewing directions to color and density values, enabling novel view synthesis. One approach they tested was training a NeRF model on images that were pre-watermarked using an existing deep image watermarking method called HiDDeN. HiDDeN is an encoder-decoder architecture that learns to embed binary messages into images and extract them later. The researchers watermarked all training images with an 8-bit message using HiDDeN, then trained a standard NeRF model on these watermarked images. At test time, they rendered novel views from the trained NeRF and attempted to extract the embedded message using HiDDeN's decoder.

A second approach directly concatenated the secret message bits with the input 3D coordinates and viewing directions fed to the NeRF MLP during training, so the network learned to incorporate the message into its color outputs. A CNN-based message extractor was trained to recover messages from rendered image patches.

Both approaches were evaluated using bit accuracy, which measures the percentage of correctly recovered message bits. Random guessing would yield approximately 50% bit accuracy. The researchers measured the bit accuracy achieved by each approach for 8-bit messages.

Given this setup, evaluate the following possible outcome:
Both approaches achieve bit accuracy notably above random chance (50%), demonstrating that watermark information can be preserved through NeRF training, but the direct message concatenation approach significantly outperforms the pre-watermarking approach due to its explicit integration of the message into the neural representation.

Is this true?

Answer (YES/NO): NO